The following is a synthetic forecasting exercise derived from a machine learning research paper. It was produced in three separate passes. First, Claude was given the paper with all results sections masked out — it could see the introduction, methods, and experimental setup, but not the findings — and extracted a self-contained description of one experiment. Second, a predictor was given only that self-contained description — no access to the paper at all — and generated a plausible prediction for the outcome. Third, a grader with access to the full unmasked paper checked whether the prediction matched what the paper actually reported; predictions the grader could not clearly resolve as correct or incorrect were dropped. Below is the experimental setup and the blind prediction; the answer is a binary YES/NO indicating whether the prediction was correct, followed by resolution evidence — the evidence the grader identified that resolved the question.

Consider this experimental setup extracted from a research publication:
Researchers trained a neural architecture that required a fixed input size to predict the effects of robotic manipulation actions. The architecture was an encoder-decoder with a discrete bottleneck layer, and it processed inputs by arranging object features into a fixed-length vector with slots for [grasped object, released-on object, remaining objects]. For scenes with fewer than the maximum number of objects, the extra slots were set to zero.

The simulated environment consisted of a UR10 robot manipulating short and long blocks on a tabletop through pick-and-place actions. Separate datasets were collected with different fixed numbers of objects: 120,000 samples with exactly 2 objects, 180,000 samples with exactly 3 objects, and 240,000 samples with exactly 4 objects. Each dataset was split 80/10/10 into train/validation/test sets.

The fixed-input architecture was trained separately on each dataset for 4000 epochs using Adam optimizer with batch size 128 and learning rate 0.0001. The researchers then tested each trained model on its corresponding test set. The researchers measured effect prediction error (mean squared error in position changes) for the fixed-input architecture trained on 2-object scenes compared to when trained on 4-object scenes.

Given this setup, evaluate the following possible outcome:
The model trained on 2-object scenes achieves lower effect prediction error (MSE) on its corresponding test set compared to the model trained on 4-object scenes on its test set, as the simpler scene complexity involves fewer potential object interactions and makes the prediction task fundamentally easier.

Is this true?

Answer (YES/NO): YES